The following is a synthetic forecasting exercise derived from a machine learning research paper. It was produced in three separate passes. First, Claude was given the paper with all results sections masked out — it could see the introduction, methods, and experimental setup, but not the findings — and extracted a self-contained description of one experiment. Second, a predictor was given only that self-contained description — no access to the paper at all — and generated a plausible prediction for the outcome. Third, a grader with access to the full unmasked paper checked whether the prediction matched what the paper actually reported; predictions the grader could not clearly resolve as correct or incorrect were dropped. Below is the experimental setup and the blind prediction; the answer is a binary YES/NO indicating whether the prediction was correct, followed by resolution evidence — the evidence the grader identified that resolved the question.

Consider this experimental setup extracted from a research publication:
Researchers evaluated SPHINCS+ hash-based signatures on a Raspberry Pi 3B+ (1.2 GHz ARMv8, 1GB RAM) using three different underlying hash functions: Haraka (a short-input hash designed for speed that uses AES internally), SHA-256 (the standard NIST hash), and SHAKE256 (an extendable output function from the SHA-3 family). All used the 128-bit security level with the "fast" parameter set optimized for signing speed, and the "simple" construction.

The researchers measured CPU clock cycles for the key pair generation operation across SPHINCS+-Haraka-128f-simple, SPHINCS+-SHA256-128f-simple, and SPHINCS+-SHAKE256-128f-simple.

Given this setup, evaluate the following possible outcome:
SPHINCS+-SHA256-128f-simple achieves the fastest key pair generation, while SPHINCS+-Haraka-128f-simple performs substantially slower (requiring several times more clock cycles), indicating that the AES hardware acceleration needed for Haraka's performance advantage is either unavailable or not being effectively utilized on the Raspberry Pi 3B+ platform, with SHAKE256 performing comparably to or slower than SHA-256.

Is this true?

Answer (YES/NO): NO